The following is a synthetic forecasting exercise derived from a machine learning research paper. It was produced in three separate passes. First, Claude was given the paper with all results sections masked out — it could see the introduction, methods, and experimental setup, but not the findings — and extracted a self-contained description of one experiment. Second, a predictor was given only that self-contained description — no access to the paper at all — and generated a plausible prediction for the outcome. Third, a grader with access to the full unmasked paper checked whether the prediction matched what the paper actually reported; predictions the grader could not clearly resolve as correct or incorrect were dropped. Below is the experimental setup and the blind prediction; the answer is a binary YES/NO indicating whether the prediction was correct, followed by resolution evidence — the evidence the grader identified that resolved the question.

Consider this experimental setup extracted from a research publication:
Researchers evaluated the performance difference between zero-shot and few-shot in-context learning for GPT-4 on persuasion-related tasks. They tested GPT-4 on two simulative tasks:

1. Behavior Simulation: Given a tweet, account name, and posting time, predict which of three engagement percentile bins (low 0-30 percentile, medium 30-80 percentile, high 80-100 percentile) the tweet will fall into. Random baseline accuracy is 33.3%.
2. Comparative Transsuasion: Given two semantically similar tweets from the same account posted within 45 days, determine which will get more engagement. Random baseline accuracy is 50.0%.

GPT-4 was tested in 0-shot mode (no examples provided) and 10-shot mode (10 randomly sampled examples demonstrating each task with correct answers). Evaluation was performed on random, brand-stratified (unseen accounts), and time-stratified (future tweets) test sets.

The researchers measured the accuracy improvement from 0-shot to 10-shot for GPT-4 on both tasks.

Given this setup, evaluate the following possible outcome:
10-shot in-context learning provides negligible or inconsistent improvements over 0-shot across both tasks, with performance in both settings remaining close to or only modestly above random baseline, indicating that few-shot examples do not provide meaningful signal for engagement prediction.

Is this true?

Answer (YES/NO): NO